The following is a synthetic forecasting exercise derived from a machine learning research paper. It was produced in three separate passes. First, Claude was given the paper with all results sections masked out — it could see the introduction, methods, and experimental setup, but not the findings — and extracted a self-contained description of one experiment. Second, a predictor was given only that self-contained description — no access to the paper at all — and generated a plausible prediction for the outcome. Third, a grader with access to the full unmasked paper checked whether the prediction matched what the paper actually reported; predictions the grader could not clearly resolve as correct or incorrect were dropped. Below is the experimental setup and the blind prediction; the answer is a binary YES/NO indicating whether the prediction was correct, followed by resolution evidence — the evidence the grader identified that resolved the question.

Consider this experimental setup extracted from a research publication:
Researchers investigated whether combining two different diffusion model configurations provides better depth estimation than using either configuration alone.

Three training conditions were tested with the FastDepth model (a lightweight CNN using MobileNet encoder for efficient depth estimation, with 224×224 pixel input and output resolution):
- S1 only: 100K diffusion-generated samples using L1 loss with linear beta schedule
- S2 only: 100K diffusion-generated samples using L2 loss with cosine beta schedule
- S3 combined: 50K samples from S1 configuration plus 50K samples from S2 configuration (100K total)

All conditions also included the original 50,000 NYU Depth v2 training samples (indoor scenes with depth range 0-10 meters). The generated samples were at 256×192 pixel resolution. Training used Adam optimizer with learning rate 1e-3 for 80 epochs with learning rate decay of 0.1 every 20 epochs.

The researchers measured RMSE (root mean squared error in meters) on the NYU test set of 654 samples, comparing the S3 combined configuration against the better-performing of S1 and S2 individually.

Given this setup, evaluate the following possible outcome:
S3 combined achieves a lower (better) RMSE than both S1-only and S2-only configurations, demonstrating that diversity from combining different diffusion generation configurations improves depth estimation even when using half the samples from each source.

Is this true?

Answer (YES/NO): YES